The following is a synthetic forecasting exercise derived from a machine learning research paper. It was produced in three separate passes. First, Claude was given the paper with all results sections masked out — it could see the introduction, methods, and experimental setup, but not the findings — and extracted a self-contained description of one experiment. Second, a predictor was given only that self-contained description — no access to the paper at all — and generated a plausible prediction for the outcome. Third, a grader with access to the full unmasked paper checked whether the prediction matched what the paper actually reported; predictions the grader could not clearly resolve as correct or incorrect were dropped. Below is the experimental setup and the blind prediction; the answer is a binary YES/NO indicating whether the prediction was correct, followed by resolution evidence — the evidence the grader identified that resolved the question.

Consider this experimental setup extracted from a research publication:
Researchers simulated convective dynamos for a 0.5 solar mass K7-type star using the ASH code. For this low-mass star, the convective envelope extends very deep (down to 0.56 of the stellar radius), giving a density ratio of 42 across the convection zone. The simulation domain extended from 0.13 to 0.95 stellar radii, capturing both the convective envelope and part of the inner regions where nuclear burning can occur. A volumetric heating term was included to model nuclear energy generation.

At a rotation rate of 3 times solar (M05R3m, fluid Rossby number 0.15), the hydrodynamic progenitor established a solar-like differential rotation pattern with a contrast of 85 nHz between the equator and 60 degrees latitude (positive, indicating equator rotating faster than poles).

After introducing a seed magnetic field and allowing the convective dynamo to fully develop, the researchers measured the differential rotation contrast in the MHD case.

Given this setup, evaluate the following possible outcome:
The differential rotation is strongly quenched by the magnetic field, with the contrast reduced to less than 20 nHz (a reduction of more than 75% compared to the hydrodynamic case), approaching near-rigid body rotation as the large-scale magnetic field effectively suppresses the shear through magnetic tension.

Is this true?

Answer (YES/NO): NO